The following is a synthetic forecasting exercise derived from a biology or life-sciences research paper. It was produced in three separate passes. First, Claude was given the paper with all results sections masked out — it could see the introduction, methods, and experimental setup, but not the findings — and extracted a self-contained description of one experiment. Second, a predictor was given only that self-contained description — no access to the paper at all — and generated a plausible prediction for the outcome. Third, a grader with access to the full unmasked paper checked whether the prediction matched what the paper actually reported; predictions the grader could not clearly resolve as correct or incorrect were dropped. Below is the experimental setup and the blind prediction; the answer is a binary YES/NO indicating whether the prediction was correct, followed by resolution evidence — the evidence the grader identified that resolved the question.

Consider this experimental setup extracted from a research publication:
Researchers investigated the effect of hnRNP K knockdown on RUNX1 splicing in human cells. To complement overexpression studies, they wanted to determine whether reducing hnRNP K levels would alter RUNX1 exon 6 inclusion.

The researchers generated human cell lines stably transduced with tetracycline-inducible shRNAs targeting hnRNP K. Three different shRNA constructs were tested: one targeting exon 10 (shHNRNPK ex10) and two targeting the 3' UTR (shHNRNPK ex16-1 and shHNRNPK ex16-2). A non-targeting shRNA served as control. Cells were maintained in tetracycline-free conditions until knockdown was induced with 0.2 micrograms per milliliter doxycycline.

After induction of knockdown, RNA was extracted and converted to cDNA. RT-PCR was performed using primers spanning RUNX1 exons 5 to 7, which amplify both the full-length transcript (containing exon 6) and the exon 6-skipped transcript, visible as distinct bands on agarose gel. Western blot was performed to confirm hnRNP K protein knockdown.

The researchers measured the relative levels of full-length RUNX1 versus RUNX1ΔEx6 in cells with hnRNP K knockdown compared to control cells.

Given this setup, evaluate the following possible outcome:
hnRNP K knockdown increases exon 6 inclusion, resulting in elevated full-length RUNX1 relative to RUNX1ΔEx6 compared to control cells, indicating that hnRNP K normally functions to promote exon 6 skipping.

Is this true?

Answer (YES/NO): YES